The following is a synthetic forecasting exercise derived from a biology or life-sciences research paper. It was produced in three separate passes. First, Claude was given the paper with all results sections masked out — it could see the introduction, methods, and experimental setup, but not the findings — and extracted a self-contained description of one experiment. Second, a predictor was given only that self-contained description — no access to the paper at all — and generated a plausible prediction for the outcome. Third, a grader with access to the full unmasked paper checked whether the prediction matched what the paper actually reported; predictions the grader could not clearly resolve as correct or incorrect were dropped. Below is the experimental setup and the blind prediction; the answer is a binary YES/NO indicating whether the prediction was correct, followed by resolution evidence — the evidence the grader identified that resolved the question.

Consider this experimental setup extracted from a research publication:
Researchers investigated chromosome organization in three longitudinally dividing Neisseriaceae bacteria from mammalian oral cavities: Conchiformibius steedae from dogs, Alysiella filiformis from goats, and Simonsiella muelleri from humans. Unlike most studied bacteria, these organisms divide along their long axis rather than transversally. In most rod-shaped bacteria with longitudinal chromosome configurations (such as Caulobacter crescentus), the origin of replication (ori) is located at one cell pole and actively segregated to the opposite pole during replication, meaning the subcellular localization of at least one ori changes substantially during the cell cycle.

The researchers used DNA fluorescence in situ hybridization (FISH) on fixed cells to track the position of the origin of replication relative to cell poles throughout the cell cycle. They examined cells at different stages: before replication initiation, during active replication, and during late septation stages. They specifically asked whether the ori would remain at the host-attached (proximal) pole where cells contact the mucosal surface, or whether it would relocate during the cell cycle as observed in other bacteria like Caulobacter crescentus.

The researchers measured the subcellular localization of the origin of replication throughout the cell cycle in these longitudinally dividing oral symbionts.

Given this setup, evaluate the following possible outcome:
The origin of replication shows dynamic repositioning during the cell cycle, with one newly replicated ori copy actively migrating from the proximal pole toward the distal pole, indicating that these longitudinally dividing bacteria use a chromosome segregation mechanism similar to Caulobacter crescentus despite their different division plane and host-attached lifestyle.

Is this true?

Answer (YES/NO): NO